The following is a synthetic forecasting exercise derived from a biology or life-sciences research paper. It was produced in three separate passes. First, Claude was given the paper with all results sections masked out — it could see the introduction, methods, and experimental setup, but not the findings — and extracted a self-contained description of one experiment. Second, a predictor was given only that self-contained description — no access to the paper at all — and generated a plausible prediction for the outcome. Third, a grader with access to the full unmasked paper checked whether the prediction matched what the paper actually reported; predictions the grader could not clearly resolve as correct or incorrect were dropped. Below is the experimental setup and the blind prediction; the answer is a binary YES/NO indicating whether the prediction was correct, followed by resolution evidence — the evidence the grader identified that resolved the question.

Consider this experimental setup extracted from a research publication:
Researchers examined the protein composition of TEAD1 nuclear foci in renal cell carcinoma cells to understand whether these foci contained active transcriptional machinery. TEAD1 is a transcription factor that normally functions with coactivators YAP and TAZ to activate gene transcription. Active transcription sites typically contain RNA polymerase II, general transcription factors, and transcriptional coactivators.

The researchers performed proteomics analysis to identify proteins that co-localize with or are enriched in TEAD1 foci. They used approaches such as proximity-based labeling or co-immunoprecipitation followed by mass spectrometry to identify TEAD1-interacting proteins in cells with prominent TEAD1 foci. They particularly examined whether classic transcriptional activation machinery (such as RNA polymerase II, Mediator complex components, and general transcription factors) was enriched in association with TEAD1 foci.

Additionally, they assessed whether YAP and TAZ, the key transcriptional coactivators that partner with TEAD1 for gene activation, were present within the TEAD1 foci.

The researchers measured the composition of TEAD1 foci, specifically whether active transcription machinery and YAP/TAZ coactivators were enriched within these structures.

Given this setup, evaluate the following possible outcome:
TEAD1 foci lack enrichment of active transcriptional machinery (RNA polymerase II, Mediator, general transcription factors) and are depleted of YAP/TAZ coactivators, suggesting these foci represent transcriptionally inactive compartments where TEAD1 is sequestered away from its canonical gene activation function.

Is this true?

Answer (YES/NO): YES